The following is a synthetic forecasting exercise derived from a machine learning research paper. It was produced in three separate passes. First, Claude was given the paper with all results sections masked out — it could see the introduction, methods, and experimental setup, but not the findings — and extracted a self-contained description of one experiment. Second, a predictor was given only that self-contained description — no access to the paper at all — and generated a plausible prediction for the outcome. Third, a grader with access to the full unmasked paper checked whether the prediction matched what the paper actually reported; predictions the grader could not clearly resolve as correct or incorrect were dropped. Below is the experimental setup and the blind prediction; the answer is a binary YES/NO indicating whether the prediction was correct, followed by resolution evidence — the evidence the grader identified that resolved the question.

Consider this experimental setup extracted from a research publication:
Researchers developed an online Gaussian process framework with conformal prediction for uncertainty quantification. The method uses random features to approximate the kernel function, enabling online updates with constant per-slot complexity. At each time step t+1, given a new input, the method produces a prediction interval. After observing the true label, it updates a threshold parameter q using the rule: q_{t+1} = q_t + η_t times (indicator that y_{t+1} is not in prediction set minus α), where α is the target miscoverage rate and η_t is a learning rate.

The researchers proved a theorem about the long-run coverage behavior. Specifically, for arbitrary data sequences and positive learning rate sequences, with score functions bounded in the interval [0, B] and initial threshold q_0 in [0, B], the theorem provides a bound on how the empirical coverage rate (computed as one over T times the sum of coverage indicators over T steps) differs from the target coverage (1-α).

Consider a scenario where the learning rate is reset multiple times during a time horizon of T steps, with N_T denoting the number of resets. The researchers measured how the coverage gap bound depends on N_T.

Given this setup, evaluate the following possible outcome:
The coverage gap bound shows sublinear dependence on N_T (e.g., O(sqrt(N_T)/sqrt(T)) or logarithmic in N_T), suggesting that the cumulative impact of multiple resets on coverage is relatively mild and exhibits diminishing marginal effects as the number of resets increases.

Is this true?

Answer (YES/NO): NO